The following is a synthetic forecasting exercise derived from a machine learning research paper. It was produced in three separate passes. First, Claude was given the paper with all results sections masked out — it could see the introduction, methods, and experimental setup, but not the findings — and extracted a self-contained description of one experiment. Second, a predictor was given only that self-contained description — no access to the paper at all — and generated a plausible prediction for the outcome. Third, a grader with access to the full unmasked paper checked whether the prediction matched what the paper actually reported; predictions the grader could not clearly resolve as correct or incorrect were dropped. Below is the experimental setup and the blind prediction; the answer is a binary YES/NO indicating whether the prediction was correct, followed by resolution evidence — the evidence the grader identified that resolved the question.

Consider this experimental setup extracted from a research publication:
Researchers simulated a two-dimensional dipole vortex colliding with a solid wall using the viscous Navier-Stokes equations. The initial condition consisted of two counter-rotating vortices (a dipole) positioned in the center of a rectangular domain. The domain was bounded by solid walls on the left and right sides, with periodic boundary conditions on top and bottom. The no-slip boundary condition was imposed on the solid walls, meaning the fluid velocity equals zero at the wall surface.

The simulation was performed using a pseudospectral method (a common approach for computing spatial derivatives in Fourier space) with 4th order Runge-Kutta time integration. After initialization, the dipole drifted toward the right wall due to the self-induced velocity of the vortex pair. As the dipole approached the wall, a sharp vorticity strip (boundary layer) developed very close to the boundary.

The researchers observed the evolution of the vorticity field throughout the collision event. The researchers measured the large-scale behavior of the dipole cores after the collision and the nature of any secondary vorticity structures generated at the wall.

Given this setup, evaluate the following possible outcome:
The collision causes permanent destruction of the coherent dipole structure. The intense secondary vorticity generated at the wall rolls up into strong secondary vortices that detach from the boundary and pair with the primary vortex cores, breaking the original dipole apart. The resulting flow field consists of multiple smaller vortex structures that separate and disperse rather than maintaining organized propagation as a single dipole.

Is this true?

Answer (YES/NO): NO